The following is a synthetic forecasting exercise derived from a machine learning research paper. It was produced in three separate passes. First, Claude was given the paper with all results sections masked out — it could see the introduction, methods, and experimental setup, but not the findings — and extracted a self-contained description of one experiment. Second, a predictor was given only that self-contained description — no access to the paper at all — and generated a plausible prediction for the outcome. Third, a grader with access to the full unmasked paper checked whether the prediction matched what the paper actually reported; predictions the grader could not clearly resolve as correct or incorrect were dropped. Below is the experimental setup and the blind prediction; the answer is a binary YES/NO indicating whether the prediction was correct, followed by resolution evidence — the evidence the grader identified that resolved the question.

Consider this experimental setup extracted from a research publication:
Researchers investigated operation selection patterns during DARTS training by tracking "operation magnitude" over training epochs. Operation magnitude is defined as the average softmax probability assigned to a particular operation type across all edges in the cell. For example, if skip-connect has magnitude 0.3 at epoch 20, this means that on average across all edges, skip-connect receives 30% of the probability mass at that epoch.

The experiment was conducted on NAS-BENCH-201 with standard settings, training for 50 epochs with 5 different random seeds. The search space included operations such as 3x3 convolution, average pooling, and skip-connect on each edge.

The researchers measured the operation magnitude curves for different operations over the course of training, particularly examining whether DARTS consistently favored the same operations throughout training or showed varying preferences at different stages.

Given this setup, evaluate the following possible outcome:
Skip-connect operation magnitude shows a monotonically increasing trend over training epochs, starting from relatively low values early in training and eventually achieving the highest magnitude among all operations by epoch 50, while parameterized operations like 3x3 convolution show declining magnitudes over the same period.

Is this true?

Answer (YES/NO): NO